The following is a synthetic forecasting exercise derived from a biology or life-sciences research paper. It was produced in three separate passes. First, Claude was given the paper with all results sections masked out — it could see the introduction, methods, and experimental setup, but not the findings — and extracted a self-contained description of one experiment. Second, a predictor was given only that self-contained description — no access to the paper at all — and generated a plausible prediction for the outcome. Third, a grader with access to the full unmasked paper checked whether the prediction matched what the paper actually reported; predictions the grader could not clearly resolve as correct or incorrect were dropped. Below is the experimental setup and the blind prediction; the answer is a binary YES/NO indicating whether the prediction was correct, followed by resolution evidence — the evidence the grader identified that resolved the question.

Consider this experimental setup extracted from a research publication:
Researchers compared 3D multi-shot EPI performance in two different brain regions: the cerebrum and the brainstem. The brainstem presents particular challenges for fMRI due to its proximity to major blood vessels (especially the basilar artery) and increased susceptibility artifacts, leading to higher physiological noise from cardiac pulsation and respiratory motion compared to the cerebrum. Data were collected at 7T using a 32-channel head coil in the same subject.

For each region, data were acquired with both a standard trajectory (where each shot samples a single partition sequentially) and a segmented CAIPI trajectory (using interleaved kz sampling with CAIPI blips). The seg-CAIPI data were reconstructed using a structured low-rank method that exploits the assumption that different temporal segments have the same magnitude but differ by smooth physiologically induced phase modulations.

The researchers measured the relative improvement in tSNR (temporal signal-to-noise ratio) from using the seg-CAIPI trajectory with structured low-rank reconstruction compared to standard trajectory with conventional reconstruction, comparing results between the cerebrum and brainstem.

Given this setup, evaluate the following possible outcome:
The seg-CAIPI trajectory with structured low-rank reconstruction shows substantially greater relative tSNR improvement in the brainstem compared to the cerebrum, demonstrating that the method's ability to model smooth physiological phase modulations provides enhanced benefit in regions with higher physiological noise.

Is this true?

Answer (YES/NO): NO